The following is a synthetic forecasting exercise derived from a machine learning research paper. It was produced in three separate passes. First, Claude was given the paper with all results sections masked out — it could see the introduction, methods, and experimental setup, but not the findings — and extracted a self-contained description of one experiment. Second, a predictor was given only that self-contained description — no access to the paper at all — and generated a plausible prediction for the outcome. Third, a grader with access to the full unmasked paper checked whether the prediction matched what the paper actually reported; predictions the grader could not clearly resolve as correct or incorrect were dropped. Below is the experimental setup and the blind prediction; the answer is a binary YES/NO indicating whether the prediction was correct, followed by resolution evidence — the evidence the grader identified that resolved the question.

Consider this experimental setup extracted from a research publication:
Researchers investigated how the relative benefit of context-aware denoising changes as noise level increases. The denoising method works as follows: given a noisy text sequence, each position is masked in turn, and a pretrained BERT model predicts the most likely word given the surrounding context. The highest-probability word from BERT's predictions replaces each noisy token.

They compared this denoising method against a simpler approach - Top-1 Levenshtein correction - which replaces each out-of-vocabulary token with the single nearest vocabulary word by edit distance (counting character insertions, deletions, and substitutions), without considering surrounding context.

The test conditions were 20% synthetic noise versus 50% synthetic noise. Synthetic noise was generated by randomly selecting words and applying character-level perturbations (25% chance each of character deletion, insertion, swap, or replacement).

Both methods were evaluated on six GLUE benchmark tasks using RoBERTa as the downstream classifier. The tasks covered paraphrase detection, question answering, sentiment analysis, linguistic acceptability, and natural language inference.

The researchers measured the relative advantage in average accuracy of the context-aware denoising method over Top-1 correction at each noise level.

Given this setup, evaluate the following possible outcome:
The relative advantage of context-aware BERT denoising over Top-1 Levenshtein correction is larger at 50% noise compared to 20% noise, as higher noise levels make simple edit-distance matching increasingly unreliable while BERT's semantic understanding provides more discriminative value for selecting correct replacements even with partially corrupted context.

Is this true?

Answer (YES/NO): YES